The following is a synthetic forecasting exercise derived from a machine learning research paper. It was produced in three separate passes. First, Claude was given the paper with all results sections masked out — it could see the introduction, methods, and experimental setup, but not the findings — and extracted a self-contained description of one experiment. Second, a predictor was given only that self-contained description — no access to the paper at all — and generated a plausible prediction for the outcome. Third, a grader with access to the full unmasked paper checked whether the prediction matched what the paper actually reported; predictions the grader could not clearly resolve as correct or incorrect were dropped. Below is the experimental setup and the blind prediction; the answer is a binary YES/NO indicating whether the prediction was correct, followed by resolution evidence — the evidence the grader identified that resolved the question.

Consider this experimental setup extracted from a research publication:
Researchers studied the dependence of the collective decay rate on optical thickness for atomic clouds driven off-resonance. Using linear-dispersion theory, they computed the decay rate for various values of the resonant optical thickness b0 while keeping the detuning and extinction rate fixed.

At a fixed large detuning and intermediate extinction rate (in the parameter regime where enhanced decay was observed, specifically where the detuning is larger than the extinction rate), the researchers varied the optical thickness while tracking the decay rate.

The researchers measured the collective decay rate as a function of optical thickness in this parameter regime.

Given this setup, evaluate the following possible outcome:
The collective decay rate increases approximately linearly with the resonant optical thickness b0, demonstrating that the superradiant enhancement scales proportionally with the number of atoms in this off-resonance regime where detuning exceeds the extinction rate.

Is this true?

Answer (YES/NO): NO